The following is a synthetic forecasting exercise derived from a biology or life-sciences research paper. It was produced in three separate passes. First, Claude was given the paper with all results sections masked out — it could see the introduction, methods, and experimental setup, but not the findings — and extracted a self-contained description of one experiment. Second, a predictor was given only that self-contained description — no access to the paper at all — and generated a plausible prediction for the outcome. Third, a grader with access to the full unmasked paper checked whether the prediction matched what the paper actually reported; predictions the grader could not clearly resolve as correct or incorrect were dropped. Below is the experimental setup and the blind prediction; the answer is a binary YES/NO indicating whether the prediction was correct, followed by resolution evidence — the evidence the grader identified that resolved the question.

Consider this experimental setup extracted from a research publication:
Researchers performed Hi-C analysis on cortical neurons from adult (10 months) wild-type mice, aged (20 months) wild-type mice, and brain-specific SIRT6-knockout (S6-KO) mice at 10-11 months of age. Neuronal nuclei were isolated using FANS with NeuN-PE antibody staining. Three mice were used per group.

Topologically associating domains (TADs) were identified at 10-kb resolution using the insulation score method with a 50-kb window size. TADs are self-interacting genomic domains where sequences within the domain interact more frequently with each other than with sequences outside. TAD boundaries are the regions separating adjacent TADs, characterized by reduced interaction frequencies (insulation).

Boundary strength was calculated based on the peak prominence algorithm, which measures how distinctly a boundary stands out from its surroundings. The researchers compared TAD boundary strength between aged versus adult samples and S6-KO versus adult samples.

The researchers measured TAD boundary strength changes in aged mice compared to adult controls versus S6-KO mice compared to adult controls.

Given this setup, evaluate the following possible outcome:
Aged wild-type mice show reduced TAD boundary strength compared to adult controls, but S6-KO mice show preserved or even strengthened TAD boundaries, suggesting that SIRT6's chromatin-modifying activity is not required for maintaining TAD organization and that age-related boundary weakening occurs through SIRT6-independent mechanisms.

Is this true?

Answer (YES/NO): NO